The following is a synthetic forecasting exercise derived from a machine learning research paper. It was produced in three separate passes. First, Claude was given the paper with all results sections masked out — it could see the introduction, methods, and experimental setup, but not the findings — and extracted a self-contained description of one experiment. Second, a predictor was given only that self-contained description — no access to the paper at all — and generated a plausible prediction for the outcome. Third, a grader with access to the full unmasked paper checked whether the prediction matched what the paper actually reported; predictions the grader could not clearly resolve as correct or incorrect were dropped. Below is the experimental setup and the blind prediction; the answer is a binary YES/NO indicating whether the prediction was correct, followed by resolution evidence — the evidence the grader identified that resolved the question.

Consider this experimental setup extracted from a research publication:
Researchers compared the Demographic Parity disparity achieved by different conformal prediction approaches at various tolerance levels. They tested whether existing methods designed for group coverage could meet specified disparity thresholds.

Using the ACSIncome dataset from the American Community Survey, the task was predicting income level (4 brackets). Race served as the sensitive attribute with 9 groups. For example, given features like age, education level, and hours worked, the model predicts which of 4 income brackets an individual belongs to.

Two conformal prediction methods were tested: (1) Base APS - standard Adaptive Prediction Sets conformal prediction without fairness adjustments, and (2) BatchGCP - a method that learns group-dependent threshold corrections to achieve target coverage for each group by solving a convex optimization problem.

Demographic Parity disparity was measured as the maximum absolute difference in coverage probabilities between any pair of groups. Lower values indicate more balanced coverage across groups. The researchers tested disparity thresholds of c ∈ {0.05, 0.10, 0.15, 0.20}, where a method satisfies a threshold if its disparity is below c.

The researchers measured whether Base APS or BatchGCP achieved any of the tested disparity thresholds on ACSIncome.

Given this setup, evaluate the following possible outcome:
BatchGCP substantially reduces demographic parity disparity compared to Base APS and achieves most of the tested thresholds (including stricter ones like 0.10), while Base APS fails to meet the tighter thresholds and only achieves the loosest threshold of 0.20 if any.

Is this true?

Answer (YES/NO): NO